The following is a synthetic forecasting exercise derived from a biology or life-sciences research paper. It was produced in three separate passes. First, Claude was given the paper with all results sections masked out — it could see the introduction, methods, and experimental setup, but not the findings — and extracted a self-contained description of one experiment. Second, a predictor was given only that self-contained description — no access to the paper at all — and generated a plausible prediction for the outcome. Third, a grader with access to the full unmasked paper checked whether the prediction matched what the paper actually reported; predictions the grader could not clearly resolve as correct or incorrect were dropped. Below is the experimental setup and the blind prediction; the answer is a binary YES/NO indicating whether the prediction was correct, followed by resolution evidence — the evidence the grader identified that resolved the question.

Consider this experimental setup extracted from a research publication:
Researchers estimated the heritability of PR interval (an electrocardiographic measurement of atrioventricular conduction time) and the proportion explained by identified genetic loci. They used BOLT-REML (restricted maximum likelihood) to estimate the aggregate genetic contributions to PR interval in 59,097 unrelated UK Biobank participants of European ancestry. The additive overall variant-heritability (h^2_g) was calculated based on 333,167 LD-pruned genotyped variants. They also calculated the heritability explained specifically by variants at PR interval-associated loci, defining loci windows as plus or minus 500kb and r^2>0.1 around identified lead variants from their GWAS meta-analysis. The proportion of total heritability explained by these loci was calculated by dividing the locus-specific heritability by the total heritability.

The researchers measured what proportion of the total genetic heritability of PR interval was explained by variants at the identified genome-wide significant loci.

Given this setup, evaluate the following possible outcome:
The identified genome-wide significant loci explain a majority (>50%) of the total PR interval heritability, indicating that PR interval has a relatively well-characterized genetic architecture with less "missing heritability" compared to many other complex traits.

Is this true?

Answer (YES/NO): YES